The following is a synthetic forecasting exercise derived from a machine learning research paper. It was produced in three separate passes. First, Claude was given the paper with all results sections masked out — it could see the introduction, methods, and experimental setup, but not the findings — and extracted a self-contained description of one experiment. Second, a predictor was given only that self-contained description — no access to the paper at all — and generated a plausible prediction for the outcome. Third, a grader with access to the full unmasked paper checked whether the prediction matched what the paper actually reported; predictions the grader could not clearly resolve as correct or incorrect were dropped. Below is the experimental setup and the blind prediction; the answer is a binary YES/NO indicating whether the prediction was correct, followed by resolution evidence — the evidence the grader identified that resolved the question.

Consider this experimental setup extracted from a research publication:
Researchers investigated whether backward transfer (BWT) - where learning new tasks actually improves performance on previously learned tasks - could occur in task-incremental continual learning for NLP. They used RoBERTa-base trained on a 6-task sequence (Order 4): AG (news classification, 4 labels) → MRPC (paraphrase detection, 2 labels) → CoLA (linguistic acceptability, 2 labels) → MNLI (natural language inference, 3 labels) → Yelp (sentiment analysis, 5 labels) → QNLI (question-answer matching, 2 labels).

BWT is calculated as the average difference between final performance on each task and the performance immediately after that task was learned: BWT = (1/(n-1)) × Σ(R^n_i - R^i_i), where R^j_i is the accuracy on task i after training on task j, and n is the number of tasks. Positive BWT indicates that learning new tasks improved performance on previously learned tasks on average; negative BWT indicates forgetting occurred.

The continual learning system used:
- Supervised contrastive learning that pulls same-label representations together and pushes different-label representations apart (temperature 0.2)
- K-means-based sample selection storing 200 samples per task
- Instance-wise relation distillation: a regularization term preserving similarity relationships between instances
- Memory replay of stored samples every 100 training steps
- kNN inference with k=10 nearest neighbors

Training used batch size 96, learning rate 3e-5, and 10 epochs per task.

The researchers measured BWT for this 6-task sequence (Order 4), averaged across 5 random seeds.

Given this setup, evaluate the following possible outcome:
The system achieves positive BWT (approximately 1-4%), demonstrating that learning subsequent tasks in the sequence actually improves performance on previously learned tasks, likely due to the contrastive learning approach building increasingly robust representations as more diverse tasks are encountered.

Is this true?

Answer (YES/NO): NO